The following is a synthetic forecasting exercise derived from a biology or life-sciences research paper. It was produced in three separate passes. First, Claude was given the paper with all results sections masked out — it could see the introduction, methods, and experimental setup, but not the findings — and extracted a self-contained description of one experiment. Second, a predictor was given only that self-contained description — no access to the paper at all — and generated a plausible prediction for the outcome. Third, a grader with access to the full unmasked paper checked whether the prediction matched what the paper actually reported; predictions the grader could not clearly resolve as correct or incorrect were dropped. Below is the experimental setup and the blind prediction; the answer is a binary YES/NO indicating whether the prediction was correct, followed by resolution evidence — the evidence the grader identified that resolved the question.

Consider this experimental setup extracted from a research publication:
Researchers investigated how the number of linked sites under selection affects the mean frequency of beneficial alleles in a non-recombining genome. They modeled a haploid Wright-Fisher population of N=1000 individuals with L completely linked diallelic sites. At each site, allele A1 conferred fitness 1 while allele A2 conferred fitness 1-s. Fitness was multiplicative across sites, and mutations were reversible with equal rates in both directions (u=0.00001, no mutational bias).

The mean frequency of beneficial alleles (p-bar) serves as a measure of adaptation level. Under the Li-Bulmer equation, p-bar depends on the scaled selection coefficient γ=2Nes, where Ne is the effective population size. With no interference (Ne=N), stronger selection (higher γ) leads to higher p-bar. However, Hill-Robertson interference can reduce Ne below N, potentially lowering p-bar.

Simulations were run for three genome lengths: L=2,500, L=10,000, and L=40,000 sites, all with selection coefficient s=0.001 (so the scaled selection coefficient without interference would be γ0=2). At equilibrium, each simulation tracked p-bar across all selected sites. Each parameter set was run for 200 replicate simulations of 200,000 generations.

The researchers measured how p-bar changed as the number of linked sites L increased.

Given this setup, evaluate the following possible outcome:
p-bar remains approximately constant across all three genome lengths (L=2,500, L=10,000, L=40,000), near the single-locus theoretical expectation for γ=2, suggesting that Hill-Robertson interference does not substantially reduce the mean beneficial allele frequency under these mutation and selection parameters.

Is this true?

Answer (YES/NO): NO